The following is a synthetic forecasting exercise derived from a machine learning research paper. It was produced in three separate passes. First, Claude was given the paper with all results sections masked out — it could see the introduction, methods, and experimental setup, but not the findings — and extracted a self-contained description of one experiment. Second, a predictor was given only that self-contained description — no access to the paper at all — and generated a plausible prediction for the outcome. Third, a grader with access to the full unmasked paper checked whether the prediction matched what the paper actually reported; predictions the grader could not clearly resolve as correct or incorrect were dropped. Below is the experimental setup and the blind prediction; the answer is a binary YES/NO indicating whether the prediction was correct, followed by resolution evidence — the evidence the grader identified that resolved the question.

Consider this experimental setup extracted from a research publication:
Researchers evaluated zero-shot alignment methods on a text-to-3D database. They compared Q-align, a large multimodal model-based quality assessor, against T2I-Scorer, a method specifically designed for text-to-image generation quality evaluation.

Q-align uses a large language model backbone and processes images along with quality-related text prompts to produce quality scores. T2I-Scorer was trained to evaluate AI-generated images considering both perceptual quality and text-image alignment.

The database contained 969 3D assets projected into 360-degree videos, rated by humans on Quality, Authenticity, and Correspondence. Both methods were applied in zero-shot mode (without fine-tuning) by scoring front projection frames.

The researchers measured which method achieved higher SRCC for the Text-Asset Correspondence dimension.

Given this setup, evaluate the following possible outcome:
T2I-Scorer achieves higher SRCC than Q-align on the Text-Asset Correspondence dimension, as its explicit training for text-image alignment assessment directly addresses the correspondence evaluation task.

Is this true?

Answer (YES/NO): YES